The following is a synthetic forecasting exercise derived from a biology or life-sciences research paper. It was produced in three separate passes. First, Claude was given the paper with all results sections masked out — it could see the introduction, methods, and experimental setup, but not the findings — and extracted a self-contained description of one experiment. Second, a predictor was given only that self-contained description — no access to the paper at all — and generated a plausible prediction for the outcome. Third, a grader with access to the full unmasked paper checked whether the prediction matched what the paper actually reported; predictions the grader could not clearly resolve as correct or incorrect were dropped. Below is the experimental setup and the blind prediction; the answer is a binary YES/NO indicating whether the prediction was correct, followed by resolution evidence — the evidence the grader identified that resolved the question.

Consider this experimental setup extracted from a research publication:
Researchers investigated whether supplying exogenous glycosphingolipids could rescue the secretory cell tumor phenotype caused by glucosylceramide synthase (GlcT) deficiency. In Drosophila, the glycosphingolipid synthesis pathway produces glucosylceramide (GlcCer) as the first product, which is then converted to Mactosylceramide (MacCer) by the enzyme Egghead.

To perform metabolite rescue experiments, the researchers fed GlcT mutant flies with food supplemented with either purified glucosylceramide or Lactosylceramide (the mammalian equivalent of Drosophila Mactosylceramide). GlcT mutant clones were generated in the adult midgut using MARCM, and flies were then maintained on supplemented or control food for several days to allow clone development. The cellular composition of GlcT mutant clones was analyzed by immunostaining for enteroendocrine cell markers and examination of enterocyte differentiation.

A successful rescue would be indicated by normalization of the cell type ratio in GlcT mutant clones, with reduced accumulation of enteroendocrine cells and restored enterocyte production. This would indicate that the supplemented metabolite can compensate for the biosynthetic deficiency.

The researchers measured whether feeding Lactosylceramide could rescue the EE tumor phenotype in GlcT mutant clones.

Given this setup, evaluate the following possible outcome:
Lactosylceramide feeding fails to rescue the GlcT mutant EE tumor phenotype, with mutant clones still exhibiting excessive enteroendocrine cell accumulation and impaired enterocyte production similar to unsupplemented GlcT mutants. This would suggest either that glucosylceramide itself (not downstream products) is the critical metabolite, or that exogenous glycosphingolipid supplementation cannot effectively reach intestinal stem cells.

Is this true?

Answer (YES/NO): NO